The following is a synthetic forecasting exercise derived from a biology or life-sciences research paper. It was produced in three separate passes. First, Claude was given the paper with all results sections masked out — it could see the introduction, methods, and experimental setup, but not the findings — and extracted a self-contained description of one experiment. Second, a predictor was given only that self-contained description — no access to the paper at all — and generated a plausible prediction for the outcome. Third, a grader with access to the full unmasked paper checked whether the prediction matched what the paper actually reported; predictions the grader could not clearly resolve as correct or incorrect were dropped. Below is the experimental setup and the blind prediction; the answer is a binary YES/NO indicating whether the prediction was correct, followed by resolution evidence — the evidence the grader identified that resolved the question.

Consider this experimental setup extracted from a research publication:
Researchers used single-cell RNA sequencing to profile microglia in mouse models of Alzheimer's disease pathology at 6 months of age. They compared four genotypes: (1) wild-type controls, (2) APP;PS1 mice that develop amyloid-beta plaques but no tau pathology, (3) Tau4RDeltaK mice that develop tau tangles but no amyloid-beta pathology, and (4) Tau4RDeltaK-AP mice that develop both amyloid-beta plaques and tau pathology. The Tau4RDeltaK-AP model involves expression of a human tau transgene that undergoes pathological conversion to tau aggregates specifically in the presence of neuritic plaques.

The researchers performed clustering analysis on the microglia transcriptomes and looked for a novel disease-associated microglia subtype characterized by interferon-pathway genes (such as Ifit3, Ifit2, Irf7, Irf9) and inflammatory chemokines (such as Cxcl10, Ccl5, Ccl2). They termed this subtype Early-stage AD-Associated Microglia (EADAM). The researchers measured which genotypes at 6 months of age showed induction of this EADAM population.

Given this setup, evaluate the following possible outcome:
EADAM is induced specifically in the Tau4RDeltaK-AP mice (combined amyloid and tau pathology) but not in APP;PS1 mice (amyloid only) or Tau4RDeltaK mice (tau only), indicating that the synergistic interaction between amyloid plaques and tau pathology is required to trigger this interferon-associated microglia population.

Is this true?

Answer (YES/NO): NO